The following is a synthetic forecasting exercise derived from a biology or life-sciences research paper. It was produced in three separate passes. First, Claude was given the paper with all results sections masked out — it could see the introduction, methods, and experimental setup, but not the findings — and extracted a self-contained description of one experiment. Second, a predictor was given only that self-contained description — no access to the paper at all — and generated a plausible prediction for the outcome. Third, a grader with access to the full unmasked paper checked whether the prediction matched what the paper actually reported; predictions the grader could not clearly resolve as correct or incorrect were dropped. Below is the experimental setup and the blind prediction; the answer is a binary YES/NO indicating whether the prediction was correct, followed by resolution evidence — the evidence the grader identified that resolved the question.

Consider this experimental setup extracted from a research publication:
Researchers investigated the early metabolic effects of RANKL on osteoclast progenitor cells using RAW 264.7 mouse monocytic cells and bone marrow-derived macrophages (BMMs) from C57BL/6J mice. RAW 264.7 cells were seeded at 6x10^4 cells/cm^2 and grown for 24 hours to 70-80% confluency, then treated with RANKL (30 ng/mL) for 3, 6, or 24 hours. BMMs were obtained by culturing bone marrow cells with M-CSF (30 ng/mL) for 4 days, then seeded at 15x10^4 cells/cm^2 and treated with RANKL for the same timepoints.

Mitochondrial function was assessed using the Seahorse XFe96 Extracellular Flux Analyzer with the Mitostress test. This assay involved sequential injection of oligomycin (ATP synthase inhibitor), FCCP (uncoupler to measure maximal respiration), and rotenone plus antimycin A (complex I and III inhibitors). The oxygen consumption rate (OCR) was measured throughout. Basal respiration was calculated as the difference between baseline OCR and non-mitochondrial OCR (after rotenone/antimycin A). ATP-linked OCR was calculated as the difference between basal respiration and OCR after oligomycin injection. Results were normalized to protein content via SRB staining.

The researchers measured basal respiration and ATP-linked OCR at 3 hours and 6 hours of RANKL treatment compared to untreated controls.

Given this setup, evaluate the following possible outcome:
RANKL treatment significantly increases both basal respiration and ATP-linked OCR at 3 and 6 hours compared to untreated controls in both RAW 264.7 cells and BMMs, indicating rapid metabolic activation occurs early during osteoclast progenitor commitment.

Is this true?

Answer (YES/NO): NO